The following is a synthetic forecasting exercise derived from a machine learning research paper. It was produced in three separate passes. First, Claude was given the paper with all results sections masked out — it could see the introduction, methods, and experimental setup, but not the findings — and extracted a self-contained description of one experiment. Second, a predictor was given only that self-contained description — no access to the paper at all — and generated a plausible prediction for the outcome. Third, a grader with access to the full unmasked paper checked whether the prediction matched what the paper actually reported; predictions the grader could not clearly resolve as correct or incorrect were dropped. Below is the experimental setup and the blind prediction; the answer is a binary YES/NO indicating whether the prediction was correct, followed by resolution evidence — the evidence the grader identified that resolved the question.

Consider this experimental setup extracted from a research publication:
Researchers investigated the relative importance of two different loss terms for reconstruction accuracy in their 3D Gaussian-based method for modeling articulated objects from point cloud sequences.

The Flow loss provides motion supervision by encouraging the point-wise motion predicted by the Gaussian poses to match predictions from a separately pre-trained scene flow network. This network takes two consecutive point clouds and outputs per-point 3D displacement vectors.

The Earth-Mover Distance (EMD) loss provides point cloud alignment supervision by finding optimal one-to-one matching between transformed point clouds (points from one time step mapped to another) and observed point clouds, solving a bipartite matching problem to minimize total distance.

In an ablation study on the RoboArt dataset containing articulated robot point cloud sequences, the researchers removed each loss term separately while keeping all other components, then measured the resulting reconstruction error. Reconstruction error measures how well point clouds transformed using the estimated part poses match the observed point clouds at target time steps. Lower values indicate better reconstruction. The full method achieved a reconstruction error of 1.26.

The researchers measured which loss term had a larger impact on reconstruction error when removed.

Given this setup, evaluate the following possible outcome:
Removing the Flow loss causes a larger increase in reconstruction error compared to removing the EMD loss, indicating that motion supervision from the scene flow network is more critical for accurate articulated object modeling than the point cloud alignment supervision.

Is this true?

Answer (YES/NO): YES